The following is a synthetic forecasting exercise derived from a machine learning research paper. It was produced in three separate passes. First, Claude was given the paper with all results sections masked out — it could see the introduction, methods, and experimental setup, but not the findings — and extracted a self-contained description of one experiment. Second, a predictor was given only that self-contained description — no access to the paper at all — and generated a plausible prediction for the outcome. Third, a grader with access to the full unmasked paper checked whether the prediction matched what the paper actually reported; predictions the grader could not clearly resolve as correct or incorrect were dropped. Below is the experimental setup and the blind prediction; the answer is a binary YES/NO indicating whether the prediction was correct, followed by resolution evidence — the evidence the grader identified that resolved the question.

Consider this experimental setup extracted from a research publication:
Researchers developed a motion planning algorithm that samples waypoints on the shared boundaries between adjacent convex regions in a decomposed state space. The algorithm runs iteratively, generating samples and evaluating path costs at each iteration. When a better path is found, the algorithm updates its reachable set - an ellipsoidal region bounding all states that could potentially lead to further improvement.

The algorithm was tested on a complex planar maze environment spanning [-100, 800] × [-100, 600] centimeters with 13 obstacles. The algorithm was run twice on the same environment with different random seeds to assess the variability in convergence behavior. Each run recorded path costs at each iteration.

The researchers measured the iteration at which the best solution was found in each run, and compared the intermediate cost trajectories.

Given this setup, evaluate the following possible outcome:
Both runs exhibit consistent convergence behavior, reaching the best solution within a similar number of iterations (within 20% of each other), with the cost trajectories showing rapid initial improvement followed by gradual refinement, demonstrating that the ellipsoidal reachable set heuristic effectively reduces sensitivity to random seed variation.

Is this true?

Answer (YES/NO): NO